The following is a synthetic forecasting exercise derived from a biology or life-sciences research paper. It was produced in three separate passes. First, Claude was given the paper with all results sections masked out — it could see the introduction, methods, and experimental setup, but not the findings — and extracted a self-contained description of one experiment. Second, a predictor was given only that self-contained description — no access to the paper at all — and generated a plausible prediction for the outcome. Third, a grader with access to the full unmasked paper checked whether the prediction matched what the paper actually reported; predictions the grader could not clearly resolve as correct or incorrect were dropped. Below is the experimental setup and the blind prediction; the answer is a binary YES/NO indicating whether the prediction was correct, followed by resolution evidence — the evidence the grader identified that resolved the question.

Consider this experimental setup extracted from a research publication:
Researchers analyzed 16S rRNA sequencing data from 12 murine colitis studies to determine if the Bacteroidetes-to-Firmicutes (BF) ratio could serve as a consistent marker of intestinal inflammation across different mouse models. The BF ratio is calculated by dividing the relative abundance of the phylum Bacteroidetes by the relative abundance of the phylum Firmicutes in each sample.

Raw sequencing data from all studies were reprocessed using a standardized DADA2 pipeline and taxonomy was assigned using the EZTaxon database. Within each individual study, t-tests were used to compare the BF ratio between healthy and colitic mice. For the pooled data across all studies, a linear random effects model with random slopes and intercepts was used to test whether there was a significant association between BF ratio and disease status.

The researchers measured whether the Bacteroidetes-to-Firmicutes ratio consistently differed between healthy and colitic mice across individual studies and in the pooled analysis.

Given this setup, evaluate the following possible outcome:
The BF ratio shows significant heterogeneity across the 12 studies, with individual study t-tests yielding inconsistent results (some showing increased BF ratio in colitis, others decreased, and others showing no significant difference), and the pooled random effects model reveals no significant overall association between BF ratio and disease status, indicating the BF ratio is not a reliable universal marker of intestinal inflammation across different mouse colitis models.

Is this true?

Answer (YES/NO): YES